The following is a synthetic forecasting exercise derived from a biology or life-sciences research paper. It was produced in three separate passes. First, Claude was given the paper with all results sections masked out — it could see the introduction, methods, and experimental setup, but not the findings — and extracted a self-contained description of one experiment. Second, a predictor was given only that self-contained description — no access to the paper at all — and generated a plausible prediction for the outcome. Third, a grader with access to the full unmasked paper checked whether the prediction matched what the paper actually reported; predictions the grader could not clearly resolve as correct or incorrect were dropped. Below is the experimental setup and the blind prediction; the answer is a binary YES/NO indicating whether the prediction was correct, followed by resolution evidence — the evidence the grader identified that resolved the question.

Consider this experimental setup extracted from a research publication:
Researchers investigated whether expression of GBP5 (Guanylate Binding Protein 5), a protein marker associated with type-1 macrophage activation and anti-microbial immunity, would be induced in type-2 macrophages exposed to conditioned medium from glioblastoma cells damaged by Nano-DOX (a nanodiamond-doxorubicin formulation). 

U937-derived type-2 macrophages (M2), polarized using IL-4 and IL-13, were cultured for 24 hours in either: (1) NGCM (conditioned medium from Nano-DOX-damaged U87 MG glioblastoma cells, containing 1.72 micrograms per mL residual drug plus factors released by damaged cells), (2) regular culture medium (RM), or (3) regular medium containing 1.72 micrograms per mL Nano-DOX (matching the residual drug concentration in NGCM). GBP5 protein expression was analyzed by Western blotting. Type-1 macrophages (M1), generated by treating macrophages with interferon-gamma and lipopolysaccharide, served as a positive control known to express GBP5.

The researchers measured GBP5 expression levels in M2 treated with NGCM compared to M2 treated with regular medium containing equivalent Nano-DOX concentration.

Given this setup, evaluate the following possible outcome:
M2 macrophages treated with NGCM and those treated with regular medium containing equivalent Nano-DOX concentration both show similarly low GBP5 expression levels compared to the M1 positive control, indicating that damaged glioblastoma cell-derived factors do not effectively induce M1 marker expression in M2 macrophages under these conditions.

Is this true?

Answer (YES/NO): NO